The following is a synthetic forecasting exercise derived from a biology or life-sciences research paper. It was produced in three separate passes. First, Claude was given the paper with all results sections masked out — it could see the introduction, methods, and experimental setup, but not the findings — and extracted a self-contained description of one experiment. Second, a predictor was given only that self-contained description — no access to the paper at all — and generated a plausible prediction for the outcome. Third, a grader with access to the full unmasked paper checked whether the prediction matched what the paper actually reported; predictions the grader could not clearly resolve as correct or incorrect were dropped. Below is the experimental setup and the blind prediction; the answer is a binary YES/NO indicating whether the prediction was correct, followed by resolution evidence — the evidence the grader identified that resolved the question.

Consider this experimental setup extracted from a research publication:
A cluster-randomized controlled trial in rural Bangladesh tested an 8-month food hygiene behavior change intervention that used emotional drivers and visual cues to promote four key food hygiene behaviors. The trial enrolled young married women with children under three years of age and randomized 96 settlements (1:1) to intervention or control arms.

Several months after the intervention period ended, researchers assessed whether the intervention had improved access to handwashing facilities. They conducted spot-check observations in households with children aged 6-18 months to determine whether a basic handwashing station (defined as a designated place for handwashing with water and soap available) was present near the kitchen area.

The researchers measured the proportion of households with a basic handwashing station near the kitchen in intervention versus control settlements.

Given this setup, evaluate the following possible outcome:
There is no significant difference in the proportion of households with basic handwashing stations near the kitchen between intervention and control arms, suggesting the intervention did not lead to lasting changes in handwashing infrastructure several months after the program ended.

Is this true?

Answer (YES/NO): NO